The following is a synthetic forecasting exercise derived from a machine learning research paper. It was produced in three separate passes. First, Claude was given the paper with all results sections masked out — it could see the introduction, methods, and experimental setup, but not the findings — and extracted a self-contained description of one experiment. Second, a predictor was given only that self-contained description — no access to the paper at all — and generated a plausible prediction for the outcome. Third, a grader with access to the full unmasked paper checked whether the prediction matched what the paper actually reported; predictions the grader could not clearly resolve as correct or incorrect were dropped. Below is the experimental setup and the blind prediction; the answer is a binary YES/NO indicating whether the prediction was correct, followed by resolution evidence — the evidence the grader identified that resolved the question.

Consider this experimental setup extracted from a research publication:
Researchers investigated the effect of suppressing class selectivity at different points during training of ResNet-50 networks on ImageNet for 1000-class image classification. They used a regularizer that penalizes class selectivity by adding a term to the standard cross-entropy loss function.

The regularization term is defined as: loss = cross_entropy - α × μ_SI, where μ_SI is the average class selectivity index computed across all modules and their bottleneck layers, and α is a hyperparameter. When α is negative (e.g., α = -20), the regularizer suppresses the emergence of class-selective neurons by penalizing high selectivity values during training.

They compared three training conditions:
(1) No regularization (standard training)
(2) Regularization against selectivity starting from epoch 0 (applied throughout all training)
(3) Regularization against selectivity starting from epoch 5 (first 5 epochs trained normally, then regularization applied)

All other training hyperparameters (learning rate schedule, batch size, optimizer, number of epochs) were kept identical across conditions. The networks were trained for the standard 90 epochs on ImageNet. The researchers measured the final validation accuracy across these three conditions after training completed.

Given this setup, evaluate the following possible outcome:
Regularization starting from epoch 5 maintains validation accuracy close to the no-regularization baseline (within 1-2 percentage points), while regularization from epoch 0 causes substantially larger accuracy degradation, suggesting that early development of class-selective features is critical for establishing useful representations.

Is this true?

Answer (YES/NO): YES